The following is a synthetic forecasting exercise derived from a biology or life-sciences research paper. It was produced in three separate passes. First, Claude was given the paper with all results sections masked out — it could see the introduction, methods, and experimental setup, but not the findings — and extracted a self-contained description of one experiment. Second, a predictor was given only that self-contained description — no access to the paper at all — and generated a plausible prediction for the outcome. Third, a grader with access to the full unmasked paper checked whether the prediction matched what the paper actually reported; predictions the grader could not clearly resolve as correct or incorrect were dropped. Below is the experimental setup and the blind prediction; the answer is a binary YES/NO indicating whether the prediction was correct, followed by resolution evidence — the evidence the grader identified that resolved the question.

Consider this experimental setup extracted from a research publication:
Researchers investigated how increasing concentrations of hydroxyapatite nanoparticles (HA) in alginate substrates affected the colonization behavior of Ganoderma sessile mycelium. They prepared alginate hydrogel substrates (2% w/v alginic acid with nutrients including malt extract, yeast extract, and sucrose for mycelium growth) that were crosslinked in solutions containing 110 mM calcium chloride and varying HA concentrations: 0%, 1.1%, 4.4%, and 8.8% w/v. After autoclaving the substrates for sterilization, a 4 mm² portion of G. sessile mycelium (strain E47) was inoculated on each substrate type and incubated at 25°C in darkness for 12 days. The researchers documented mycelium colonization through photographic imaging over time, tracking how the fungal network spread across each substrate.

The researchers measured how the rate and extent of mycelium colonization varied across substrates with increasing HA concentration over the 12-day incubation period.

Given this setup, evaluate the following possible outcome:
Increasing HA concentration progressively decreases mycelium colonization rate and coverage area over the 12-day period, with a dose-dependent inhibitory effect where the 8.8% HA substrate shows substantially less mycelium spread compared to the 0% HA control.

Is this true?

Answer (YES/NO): NO